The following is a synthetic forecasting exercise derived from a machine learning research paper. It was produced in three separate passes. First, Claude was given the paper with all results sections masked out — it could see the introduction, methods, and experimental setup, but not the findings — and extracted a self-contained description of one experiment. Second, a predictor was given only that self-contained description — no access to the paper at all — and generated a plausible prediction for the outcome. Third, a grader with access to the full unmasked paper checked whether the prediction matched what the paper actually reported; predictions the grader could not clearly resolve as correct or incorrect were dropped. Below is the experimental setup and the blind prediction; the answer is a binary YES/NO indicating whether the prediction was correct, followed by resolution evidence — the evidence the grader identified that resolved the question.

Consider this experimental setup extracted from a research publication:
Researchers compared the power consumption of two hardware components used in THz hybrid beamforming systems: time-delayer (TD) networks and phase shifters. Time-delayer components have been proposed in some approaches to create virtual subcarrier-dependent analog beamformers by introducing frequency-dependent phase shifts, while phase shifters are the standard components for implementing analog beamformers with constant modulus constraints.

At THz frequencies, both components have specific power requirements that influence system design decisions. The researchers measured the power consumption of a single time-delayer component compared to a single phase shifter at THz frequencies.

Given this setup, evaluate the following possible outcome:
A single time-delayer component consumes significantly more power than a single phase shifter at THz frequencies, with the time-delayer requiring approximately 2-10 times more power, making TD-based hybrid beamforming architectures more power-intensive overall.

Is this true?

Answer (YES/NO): YES